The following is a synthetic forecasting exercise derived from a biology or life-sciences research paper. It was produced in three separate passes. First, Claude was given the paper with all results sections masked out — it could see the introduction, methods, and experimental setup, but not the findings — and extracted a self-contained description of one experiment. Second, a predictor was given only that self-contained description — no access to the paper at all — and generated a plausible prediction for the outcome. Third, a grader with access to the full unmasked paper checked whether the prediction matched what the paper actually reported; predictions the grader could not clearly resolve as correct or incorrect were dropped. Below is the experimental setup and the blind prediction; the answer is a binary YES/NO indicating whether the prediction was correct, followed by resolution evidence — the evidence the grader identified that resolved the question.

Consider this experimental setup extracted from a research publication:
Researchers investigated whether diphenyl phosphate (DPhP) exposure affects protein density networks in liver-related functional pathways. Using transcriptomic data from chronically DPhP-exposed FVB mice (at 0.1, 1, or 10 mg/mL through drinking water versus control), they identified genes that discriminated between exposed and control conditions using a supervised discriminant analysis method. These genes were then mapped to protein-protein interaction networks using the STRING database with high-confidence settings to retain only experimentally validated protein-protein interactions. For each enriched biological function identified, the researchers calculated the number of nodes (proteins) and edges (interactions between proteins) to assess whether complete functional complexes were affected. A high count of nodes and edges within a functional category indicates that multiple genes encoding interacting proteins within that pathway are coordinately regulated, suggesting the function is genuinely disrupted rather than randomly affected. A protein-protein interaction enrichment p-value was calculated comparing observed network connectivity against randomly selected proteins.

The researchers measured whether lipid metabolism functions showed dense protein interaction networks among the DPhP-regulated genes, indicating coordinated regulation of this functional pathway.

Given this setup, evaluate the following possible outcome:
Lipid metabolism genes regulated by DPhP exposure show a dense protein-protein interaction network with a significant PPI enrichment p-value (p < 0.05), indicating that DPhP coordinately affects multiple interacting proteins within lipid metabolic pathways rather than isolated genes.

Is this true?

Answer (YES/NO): YES